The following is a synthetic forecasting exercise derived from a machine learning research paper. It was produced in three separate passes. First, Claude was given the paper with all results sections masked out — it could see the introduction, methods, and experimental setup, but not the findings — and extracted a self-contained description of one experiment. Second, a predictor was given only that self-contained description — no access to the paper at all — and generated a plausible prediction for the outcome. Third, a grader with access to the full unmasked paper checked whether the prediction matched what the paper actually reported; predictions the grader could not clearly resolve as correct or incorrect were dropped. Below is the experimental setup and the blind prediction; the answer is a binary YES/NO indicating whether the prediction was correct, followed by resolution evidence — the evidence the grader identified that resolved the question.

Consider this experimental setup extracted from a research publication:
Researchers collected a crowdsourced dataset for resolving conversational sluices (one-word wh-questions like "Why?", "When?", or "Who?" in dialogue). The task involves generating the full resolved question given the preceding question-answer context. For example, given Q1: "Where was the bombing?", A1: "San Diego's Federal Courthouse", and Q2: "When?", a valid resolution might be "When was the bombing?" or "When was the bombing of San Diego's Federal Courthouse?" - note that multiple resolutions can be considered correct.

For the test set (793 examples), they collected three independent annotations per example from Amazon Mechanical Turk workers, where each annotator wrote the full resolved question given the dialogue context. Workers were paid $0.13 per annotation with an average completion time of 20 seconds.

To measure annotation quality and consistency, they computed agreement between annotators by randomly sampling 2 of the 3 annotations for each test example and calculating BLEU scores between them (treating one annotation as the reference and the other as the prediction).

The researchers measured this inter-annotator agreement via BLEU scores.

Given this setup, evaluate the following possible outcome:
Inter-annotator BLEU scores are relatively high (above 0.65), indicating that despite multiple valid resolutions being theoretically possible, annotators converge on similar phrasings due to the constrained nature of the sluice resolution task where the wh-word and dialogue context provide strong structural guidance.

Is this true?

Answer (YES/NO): NO